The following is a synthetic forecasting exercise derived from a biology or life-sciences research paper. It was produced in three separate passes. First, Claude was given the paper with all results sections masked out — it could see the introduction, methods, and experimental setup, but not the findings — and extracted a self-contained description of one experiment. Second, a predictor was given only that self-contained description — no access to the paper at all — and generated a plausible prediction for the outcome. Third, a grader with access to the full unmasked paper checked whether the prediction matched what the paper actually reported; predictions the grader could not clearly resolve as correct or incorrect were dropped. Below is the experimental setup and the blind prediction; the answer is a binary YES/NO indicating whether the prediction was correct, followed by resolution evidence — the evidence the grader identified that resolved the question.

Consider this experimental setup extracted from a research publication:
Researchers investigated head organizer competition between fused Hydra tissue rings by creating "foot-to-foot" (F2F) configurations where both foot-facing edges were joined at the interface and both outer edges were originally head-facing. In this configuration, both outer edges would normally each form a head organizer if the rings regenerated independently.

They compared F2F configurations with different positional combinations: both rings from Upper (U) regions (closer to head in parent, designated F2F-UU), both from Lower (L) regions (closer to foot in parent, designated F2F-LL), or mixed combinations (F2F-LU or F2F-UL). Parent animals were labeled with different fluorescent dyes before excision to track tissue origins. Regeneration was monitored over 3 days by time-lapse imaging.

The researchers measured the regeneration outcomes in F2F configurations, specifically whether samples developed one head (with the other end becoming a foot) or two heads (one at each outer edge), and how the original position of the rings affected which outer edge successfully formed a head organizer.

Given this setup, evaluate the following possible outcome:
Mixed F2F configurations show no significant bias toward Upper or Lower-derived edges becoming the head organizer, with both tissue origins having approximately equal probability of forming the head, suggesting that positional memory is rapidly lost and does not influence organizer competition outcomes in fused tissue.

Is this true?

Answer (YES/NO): NO